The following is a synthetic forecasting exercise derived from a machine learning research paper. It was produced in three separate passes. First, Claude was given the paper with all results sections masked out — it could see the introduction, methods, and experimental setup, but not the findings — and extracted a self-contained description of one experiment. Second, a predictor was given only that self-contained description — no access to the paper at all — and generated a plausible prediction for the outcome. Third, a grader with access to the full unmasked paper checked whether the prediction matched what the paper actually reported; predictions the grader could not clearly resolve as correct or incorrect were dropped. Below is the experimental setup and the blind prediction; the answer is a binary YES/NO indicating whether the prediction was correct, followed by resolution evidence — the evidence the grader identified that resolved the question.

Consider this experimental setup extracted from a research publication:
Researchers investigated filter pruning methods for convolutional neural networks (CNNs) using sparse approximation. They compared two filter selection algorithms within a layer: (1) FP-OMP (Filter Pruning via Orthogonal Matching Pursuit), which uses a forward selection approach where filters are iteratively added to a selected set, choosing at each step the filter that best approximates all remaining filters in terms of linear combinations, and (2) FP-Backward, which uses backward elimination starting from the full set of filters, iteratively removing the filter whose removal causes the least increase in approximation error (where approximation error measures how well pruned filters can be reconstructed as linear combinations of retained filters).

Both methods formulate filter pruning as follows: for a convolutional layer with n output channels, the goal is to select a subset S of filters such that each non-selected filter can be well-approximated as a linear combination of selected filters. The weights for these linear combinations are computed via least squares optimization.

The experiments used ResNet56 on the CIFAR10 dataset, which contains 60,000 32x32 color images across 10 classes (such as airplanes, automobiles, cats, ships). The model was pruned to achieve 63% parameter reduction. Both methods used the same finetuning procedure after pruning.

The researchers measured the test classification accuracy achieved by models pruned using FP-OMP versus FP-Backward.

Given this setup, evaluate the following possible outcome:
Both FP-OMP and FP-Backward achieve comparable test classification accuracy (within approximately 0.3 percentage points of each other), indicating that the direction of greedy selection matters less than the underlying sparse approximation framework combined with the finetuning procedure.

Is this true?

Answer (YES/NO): YES